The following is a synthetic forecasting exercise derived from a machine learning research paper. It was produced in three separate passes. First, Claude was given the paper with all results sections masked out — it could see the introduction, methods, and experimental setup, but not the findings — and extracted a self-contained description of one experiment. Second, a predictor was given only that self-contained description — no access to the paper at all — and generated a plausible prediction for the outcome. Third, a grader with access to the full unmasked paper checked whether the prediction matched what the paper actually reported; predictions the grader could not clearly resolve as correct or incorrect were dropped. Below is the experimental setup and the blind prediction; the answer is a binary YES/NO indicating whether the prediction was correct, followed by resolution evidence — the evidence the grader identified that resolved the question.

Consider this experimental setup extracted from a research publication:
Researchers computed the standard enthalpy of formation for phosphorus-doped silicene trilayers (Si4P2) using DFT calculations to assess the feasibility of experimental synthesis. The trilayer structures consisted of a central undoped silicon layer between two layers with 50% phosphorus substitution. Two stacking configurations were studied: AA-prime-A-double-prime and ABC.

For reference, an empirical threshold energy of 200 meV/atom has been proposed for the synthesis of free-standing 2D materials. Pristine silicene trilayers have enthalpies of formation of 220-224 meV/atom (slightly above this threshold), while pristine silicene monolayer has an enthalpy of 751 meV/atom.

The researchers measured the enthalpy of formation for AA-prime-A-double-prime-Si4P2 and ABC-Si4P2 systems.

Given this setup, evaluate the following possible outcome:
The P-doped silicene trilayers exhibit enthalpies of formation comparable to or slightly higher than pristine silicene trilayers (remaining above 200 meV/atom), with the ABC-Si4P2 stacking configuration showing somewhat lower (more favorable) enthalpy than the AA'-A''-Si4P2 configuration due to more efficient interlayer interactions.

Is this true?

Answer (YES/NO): NO